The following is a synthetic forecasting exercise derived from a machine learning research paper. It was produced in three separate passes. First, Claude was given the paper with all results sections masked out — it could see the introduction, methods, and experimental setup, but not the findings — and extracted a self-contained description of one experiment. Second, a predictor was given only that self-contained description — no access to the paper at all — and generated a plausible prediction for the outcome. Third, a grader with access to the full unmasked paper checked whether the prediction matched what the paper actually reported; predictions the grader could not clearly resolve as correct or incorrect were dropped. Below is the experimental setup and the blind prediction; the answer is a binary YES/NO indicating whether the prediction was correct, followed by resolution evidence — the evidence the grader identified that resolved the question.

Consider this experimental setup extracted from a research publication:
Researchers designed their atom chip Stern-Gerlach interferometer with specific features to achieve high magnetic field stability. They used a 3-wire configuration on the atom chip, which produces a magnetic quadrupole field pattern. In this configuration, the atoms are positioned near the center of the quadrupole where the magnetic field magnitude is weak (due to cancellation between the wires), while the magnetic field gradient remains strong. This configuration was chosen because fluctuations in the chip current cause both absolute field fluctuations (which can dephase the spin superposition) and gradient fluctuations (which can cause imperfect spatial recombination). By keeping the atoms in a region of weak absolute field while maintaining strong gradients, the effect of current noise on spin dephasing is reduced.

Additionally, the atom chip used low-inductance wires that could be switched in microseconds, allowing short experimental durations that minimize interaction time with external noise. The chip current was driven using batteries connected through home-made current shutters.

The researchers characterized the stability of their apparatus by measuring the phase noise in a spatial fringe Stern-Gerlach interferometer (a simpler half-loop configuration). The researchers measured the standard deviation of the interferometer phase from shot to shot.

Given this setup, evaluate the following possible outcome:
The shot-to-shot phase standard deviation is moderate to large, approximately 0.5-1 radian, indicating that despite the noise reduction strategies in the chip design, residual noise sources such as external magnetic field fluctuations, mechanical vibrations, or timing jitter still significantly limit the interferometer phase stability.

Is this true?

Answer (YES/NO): NO